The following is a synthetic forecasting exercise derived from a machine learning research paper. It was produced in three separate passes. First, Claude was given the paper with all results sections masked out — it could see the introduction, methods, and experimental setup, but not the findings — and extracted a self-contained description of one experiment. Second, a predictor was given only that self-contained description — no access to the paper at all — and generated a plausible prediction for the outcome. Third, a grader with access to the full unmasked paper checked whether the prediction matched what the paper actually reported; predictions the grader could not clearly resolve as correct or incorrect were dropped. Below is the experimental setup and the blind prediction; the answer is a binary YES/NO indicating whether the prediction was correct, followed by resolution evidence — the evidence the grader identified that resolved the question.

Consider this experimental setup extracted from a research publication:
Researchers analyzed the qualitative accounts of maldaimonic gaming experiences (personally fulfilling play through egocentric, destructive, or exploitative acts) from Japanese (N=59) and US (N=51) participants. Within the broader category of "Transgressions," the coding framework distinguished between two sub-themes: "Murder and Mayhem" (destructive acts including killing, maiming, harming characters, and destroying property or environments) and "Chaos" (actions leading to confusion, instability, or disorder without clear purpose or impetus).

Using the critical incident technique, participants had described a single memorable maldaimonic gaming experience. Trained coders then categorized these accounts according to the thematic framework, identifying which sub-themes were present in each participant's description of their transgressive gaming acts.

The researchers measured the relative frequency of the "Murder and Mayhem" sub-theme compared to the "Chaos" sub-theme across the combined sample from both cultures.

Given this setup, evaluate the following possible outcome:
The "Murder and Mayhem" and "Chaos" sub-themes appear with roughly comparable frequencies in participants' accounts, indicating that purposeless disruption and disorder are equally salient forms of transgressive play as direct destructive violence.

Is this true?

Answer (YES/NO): NO